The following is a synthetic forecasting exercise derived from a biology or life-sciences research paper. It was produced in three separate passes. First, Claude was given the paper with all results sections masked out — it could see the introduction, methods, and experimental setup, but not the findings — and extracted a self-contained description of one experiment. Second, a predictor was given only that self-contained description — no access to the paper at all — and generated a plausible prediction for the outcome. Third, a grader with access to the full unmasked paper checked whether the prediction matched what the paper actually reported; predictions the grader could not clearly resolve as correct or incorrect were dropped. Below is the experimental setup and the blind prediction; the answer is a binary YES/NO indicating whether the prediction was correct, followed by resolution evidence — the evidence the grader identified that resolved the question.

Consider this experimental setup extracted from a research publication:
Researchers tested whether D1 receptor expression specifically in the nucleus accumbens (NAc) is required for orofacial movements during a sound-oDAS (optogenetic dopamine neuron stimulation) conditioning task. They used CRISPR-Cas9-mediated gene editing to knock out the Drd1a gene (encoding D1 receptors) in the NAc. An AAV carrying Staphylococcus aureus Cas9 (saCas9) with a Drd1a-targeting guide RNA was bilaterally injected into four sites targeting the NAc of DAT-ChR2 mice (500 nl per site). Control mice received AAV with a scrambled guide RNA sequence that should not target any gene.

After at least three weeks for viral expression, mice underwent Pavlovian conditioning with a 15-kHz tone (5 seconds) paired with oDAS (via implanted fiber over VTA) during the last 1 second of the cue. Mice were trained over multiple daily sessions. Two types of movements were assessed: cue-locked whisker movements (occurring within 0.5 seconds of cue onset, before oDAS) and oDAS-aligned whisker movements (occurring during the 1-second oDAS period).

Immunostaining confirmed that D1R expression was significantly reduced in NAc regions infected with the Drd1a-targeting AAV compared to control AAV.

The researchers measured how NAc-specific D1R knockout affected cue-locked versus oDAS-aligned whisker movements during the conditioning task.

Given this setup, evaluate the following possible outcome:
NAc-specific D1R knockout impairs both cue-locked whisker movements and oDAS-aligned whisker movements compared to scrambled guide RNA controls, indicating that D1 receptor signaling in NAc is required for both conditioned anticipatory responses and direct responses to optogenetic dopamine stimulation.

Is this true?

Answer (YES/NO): NO